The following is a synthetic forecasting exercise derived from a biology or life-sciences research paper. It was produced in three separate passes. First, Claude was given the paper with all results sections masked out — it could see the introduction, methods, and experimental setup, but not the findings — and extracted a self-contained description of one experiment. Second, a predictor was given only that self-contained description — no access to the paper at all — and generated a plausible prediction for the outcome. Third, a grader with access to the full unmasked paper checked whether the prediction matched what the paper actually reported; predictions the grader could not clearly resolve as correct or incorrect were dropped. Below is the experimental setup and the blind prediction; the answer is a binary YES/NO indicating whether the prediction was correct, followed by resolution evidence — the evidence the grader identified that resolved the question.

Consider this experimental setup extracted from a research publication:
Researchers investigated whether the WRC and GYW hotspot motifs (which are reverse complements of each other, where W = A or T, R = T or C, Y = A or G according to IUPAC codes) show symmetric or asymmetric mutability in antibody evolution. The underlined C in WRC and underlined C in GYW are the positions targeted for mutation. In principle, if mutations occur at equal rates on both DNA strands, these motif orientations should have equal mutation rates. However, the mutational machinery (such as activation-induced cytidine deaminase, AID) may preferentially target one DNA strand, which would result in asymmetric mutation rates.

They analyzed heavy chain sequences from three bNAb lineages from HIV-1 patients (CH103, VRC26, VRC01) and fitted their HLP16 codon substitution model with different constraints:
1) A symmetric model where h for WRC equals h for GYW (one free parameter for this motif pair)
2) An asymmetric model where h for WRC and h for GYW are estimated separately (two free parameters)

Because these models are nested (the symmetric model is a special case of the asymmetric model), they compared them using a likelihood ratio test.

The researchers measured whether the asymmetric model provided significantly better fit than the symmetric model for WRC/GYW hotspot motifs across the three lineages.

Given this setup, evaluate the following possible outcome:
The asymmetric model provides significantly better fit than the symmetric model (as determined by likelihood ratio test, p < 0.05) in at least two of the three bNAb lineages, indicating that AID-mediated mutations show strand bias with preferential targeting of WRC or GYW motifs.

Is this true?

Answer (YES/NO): YES